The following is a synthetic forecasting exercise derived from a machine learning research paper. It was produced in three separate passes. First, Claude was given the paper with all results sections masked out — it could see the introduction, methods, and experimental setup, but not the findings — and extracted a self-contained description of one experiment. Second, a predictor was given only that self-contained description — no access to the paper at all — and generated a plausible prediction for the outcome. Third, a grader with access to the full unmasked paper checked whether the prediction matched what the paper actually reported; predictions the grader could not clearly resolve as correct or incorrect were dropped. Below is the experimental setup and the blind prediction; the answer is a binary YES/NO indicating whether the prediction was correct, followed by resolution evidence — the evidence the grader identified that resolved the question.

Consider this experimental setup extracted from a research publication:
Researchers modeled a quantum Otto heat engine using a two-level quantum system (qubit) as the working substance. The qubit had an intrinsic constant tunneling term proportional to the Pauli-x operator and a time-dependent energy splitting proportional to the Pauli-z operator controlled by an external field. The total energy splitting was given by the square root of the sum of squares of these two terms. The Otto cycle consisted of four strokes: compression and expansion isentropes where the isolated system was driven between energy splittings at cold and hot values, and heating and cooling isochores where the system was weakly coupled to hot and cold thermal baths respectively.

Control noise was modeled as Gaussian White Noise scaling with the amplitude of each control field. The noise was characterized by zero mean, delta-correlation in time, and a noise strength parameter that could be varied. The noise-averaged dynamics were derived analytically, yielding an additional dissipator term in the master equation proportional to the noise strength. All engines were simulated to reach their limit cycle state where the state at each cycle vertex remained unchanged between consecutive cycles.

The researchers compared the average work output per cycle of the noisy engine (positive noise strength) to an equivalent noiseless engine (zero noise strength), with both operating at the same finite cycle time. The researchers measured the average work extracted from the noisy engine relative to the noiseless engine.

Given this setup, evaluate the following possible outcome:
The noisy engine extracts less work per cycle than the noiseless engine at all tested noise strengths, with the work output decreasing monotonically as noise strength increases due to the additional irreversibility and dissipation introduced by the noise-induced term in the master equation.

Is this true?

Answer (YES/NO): YES